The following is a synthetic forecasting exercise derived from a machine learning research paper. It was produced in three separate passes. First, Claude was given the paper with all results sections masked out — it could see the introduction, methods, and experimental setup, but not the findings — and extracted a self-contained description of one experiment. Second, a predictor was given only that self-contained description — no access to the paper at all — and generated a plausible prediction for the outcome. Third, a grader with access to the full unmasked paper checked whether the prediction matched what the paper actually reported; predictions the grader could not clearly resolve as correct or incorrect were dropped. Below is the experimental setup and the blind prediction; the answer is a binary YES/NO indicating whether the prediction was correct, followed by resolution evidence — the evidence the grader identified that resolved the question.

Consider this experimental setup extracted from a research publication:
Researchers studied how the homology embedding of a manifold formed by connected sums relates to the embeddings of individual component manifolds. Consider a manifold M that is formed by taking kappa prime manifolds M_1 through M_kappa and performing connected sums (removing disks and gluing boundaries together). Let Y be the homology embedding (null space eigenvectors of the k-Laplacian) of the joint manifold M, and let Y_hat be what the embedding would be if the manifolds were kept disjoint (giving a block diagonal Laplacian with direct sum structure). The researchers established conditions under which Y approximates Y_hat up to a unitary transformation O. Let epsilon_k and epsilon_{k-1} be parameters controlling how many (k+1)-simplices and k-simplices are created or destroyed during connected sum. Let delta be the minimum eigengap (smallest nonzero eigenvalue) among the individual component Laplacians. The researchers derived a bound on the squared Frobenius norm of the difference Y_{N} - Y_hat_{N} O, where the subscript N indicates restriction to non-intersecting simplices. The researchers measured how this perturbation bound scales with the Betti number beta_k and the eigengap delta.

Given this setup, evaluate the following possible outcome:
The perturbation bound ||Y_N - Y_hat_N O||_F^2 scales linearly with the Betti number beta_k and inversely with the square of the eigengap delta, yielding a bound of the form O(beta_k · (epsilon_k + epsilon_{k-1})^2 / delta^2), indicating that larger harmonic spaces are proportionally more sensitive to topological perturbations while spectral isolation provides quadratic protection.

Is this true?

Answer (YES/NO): NO